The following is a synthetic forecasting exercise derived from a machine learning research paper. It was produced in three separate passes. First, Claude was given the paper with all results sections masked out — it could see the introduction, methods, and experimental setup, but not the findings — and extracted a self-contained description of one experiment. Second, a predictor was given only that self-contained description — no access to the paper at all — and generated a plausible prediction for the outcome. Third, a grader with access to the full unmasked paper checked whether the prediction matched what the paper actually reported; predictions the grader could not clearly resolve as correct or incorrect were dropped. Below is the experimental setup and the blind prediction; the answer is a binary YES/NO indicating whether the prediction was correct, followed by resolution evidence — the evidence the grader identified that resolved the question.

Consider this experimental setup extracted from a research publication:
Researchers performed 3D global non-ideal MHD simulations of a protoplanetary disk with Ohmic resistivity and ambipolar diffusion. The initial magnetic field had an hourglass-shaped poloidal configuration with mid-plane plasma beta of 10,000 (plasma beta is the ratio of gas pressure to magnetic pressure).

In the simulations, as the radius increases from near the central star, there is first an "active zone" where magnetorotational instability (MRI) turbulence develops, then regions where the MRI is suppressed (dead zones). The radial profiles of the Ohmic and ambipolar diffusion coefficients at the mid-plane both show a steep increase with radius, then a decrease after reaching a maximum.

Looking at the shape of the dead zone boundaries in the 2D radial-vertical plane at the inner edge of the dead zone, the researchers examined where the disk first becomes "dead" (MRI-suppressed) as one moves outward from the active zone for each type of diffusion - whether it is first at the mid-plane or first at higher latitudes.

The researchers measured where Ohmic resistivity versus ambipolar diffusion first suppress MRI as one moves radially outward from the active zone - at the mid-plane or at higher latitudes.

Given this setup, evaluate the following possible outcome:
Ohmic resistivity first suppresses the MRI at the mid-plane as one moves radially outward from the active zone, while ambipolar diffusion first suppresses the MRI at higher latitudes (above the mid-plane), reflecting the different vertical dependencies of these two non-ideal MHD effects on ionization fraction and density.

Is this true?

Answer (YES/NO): YES